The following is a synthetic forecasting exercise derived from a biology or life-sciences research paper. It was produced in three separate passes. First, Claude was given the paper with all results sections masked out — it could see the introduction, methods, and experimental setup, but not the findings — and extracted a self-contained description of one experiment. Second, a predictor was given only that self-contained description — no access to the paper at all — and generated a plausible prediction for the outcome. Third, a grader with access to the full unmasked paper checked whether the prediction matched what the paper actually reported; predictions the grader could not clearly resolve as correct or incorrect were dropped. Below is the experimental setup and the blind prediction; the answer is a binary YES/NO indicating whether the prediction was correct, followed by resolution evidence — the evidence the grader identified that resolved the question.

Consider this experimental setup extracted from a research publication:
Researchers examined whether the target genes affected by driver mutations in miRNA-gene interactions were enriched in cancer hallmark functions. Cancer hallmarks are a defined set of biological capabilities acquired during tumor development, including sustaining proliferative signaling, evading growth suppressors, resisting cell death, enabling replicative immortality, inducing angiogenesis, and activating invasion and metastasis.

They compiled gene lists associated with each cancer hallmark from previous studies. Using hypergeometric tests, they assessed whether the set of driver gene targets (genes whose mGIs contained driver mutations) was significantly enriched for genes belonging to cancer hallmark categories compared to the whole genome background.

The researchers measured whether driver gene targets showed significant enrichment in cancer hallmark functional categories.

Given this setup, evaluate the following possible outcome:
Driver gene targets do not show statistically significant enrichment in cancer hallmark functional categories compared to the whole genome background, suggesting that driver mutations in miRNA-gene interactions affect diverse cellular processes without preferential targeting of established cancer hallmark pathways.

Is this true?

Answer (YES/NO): NO